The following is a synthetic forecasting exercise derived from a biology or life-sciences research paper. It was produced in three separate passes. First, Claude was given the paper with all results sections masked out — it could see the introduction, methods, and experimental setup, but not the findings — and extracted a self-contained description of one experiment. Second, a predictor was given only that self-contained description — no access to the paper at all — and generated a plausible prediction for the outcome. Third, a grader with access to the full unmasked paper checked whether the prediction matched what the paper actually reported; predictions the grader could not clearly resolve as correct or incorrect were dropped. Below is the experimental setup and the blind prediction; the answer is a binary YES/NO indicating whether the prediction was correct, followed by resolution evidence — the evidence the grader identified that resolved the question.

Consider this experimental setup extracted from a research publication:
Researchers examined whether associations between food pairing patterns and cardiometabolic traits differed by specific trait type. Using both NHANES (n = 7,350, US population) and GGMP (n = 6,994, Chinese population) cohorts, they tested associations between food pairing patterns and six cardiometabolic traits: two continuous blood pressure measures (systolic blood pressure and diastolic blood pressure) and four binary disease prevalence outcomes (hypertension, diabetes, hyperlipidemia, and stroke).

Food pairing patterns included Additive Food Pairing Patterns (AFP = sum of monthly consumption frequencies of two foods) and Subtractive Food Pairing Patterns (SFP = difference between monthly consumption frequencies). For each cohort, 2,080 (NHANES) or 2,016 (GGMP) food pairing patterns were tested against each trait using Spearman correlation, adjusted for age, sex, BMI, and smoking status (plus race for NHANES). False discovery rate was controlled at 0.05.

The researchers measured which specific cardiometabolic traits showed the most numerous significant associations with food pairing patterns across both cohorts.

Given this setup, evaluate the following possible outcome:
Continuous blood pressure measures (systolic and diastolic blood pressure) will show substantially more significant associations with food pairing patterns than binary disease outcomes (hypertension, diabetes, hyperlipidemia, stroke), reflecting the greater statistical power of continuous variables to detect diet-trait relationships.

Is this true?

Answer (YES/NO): NO